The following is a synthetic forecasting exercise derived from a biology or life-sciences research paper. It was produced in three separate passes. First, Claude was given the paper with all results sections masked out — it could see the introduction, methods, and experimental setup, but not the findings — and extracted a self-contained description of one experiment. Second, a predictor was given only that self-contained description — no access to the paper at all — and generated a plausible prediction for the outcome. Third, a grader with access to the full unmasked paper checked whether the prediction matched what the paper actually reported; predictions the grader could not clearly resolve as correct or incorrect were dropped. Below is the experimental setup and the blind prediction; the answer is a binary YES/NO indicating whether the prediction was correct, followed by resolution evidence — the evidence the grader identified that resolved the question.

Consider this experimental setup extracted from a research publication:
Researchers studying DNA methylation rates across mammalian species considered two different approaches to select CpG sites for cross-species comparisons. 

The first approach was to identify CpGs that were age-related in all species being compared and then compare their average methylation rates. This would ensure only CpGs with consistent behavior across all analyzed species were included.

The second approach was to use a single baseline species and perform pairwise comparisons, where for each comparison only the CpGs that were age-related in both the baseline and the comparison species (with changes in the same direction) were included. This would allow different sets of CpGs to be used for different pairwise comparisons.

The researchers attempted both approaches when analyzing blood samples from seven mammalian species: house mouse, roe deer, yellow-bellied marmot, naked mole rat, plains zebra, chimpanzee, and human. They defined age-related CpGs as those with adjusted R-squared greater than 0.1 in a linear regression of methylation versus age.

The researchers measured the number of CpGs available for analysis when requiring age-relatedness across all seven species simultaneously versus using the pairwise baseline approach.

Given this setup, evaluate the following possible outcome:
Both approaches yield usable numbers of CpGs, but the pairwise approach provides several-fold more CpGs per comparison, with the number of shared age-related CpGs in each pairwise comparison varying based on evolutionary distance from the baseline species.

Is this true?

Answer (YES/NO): NO